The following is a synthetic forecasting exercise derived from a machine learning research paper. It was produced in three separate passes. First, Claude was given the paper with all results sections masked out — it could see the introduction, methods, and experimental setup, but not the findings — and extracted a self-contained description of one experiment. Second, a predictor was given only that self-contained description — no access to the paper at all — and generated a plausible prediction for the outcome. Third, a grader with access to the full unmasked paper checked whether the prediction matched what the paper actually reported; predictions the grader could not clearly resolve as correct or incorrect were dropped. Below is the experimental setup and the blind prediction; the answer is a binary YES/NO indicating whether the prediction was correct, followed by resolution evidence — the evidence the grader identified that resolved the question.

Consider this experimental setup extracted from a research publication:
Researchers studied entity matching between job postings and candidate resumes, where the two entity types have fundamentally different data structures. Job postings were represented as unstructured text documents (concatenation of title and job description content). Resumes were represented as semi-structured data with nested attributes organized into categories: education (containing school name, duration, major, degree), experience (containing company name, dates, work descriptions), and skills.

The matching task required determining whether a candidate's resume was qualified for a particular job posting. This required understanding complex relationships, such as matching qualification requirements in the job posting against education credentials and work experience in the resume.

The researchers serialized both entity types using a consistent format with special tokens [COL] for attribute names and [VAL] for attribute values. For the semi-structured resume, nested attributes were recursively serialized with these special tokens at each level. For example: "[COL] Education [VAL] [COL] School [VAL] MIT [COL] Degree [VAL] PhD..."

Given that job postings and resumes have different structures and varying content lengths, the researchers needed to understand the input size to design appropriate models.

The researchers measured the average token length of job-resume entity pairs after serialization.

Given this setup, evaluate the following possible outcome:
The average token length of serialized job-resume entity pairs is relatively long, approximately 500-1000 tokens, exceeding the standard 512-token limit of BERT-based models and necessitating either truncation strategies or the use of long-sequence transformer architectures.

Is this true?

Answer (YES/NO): YES